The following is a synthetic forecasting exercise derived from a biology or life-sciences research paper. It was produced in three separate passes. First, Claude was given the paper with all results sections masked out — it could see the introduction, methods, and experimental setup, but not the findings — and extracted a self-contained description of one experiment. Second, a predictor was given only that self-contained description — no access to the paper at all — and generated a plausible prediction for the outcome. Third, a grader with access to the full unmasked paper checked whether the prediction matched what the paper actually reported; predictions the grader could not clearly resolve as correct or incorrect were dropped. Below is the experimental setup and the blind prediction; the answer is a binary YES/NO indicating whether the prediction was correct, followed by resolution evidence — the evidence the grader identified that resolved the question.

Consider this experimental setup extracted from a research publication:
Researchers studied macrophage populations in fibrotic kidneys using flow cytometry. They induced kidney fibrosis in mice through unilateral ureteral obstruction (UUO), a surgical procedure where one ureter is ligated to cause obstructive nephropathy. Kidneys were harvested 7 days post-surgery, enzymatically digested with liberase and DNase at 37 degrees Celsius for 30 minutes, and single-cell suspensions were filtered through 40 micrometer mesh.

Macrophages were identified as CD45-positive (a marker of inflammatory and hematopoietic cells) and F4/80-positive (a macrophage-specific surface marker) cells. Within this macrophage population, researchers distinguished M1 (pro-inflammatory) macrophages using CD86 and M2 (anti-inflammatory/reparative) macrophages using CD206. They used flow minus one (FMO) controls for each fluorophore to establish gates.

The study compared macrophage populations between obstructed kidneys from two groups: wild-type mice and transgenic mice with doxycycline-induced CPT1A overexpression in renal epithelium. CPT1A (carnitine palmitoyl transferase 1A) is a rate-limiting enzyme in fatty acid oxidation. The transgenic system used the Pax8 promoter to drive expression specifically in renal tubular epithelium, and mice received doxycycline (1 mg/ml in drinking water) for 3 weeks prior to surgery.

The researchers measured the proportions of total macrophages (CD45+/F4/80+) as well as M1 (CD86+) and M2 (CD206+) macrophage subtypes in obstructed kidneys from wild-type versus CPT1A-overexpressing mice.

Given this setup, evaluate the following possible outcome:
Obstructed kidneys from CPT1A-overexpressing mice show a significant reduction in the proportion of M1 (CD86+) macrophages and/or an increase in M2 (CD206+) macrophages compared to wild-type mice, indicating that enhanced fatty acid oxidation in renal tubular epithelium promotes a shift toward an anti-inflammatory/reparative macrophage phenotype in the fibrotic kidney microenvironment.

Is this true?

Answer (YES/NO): NO